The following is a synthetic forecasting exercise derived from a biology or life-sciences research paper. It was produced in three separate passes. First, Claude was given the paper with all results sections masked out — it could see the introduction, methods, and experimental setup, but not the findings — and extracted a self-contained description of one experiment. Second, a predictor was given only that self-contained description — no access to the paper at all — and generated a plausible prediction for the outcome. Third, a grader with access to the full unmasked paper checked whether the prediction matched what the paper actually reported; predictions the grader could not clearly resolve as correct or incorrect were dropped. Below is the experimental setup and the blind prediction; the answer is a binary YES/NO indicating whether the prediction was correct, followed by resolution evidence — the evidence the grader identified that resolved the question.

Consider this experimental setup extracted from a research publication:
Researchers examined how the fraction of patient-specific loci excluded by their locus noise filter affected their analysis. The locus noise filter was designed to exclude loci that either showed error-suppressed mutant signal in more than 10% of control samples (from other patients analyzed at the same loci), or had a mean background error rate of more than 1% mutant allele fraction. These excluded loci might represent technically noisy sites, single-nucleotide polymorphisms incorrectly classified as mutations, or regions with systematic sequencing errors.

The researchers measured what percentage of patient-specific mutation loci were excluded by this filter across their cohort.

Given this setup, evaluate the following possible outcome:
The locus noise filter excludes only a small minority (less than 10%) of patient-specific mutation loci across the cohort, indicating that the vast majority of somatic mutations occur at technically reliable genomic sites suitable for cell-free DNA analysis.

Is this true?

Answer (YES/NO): YES